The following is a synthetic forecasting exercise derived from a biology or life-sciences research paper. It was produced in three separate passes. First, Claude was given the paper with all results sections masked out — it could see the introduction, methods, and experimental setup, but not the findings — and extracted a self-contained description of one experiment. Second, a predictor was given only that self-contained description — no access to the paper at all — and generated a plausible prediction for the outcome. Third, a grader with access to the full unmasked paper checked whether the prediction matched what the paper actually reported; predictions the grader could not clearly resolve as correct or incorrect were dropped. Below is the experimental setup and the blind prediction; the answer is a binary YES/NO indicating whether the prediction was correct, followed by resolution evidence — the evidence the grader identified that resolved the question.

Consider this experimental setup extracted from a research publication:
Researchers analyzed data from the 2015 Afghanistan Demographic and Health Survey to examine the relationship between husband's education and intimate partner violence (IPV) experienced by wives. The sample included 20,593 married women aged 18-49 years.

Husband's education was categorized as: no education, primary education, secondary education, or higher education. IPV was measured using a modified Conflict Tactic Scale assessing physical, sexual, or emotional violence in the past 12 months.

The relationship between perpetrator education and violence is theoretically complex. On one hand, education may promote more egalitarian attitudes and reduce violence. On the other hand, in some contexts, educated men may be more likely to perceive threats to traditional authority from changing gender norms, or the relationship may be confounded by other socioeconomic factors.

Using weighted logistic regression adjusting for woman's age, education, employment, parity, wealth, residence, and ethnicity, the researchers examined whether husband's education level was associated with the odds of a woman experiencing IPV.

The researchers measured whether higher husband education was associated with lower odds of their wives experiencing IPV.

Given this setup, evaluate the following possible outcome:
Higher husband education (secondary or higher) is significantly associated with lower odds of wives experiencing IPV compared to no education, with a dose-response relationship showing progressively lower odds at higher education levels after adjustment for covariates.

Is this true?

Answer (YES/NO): NO